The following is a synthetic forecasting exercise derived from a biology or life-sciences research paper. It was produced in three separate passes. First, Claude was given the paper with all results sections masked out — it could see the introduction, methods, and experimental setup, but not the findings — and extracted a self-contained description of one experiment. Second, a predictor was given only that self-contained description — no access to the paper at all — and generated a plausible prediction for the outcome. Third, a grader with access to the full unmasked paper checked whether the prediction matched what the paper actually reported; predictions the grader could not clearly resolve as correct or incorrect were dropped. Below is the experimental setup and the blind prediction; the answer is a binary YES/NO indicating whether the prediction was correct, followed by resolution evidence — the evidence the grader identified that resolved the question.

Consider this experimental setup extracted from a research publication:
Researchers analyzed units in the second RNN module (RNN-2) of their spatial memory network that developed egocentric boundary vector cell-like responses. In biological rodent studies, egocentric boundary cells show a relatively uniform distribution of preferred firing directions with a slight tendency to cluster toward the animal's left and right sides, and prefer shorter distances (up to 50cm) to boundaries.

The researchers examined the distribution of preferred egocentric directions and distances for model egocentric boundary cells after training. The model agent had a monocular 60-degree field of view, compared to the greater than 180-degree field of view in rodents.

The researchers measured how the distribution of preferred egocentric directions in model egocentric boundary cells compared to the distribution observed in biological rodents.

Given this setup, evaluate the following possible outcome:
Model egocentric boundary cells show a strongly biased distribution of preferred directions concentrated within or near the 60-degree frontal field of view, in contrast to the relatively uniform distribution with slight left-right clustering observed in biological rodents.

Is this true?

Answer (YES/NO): YES